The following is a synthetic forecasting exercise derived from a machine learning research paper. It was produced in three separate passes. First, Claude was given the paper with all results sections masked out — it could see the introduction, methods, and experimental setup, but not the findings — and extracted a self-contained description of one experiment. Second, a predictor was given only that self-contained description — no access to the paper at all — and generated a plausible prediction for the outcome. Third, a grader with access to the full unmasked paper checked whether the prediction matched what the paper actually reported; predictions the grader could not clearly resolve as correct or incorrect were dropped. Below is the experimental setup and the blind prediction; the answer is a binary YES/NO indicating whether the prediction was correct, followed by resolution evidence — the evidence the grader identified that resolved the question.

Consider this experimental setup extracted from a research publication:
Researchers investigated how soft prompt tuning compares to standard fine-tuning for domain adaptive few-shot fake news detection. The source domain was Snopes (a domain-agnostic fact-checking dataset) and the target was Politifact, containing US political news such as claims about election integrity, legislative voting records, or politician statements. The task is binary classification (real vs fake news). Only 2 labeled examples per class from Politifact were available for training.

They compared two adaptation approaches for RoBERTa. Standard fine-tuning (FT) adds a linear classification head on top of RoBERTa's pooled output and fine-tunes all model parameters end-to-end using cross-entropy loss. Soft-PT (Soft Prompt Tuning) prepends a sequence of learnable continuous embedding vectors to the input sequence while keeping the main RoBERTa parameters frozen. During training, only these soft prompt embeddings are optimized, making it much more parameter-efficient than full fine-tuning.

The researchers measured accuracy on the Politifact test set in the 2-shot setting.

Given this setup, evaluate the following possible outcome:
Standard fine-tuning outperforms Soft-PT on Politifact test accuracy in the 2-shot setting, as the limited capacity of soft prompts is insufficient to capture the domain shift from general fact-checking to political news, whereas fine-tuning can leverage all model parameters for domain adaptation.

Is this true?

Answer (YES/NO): YES